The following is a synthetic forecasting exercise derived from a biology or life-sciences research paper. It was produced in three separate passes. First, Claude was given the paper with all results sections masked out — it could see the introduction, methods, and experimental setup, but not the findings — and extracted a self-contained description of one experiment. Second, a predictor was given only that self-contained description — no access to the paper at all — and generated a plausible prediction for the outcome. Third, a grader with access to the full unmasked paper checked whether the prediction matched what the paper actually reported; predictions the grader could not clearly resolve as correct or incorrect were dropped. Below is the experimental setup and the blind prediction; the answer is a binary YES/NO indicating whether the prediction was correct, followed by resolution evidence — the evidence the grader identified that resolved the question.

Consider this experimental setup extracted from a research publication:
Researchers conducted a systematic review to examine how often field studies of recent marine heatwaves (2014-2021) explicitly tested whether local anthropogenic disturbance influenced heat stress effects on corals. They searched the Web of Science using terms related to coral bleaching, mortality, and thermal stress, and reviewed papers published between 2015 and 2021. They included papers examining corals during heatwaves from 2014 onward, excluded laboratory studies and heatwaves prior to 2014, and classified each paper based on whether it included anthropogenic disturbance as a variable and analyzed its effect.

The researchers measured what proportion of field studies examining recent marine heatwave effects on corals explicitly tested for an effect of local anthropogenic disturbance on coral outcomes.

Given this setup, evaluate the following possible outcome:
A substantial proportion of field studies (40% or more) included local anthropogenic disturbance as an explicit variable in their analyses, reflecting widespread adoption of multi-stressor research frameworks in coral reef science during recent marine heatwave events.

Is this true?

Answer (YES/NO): NO